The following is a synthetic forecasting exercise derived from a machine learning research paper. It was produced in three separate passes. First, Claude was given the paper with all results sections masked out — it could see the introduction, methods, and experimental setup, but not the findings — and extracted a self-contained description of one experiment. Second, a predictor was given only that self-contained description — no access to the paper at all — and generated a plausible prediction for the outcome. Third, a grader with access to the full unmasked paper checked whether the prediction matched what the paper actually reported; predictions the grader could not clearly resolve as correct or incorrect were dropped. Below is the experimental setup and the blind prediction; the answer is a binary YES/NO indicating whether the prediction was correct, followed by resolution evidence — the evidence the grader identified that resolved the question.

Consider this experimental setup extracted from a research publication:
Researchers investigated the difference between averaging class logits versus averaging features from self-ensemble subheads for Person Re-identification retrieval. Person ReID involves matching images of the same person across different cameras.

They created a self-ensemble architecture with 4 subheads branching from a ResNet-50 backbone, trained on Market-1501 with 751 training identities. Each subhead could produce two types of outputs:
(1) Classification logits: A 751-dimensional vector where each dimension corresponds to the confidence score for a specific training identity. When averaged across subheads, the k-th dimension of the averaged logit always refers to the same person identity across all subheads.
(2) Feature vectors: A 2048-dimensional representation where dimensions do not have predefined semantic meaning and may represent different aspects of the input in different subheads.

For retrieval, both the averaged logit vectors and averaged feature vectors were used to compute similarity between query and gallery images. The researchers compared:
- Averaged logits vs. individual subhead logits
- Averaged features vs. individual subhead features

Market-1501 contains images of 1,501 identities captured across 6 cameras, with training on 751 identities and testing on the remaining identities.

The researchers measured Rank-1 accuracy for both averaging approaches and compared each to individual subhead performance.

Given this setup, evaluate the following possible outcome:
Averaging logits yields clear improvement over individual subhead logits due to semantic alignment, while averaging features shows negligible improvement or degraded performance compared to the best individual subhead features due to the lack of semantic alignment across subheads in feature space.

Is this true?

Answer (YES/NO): YES